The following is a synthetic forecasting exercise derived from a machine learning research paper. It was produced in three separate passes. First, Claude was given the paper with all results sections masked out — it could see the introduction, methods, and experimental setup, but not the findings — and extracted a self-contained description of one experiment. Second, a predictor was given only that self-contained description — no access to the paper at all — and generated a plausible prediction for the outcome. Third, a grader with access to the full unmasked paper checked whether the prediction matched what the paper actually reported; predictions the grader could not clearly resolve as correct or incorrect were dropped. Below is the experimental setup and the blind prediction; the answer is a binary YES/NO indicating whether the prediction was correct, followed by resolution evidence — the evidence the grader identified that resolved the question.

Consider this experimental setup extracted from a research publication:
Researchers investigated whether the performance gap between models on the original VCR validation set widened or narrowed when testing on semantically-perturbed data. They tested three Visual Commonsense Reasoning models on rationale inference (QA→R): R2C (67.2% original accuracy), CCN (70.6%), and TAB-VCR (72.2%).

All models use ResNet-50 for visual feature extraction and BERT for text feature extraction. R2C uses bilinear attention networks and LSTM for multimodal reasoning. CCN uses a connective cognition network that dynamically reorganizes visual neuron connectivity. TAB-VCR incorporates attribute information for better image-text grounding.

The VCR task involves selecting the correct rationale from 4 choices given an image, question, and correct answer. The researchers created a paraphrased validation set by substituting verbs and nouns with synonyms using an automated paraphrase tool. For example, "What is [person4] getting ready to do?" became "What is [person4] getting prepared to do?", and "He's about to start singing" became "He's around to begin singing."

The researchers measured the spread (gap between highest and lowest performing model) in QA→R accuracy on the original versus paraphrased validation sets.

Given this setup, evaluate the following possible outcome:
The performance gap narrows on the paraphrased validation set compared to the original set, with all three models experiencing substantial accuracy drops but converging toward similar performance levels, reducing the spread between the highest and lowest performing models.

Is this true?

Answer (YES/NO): NO